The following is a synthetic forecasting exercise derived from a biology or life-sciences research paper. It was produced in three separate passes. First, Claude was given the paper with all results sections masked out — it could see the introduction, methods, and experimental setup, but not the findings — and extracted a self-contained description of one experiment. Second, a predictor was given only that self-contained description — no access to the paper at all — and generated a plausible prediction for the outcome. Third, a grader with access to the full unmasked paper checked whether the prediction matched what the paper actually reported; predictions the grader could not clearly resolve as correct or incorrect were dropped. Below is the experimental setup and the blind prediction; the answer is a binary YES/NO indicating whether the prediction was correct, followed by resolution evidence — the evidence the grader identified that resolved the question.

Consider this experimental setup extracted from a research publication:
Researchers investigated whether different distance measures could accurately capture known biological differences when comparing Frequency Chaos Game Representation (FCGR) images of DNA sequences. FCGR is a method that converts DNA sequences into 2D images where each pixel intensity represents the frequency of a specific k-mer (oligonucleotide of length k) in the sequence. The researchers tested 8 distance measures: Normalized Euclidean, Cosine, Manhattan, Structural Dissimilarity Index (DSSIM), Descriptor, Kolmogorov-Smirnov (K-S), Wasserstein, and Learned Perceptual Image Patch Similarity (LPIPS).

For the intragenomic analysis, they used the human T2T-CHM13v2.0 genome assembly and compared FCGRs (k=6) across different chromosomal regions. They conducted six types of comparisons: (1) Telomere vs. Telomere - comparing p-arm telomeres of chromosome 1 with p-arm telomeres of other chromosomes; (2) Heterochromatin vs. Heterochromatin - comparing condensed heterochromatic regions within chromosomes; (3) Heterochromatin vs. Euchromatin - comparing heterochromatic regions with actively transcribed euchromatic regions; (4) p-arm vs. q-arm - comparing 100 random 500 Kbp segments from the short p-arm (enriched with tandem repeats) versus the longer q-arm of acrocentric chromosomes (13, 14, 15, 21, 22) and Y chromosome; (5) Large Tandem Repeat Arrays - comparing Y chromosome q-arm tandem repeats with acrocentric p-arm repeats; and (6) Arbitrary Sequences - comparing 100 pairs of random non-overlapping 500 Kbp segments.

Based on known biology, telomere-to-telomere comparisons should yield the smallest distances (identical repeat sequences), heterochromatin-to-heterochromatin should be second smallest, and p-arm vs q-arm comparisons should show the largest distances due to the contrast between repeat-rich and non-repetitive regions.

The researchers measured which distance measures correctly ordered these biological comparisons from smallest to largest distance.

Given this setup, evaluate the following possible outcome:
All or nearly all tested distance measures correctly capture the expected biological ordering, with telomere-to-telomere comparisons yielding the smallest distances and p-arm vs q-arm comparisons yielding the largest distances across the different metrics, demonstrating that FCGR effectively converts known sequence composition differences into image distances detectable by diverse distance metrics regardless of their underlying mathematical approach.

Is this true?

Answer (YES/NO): NO